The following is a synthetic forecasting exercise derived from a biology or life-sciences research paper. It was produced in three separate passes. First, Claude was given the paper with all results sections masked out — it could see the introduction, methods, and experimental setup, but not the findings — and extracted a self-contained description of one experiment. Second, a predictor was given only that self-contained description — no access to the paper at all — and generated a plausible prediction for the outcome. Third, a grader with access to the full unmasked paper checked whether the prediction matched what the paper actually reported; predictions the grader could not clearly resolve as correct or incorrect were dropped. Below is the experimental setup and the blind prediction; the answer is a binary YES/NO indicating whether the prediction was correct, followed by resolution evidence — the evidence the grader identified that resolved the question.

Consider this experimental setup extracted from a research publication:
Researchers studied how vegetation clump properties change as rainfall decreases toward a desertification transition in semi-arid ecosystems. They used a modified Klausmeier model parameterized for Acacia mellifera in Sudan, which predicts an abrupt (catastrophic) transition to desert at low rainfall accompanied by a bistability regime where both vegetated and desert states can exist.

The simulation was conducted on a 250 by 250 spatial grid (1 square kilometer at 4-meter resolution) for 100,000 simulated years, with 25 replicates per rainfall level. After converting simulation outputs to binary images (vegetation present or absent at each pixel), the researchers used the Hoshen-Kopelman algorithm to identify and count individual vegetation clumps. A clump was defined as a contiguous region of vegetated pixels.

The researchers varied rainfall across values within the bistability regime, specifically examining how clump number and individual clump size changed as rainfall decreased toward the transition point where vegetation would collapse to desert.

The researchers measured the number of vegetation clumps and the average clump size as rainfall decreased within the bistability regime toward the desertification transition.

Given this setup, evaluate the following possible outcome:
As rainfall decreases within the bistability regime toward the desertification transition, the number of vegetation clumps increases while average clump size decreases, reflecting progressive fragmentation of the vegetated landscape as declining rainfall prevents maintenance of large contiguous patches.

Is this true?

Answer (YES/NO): NO